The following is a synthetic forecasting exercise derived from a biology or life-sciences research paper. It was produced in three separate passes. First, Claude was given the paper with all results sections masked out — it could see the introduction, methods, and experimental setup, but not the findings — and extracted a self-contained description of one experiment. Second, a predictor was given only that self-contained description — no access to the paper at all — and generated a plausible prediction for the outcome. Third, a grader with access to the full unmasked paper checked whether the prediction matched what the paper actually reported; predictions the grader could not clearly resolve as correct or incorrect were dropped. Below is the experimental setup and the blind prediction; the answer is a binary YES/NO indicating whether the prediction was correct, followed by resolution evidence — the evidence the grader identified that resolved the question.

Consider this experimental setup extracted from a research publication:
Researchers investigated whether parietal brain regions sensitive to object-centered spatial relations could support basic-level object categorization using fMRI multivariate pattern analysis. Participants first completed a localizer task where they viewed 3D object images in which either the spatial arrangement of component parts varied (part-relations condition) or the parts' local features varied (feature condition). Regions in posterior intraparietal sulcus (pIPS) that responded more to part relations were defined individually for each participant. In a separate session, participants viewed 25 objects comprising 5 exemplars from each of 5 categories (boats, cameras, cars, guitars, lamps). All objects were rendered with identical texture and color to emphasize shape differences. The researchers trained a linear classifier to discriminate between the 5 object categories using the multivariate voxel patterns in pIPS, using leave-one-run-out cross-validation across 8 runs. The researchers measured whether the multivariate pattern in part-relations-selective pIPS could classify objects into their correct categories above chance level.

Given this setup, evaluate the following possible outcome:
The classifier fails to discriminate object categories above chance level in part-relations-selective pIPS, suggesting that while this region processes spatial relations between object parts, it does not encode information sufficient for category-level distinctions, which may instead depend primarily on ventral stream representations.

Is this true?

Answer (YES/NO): NO